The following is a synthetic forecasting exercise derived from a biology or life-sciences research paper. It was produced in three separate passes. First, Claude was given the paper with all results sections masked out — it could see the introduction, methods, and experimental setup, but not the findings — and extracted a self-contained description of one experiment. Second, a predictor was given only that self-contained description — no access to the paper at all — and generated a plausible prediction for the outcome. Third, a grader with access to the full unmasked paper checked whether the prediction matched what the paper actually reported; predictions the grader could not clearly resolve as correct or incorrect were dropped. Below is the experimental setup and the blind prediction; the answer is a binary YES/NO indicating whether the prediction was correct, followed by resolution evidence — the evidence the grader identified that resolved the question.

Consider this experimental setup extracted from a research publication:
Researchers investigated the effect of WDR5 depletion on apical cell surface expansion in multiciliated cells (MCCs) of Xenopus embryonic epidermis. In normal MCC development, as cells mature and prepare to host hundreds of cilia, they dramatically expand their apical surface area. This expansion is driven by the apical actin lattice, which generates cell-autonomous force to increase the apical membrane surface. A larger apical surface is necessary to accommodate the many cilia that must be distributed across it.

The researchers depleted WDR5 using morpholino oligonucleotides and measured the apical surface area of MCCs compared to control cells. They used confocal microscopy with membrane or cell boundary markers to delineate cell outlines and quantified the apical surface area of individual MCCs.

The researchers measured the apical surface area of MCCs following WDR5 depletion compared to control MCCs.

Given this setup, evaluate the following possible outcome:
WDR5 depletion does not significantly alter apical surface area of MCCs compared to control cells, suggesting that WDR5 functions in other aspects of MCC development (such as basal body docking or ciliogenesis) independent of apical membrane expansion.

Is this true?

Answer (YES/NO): NO